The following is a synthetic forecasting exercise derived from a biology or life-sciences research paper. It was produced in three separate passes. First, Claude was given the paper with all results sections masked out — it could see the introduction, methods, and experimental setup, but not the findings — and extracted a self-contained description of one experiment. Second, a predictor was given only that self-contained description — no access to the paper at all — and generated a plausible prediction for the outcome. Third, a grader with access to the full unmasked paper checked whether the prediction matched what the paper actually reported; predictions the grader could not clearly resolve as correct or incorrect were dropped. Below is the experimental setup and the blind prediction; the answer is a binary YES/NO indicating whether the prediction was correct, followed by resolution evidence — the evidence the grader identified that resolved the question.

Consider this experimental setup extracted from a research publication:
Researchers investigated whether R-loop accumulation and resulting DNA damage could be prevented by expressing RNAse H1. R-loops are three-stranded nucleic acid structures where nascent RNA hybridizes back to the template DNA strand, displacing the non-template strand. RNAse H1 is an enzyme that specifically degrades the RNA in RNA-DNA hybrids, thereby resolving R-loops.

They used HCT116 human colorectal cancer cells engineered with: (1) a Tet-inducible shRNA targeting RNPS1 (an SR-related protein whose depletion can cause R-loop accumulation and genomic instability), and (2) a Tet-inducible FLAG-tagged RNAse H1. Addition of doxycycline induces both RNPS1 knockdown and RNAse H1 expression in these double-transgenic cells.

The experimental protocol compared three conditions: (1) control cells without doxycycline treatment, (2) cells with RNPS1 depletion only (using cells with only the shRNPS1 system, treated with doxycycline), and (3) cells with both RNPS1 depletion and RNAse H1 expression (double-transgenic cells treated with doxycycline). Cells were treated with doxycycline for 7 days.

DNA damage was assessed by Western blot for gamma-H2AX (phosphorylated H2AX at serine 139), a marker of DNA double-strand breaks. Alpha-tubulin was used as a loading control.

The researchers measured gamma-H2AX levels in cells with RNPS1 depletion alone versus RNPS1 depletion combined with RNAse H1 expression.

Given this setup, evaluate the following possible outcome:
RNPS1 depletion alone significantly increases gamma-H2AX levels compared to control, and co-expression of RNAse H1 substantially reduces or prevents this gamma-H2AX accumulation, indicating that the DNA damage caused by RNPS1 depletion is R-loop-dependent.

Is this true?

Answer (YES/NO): YES